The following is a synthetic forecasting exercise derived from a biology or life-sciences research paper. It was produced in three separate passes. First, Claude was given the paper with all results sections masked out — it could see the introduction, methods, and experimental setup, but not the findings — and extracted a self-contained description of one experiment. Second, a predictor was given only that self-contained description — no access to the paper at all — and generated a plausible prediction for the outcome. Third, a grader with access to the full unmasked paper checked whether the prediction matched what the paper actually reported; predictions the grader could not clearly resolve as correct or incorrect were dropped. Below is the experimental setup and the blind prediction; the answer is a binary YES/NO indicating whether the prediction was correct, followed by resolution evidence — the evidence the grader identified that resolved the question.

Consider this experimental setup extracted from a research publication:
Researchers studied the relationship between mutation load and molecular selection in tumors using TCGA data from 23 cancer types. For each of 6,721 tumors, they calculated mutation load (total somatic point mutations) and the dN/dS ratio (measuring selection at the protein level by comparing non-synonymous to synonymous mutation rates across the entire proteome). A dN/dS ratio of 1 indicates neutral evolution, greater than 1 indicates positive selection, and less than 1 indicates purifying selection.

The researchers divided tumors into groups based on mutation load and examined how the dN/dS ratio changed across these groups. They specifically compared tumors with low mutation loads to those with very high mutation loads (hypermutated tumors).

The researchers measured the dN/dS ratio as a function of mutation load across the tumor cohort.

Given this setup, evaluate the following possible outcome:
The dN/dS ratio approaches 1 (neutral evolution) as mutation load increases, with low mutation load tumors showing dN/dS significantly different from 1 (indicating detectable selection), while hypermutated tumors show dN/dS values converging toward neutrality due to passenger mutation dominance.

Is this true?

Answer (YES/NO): NO